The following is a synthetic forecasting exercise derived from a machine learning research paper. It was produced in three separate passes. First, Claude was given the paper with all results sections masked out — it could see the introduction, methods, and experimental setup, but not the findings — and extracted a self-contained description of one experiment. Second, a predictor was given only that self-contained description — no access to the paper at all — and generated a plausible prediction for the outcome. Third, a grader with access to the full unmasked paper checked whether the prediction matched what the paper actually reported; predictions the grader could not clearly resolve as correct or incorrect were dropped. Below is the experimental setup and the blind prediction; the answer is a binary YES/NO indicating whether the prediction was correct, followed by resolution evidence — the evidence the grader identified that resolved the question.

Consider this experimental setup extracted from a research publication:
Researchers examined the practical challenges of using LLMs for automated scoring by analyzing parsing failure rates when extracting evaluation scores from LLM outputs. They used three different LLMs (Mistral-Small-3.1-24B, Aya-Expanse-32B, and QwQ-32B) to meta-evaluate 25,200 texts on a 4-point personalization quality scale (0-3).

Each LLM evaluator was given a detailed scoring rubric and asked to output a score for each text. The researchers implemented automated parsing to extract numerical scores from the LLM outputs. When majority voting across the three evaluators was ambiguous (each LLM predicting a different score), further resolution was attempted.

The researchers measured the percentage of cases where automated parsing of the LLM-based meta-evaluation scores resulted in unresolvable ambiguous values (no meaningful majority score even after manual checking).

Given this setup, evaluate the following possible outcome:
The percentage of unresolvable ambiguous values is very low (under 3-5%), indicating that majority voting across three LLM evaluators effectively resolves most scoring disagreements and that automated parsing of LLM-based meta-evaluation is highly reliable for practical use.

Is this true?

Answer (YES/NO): YES